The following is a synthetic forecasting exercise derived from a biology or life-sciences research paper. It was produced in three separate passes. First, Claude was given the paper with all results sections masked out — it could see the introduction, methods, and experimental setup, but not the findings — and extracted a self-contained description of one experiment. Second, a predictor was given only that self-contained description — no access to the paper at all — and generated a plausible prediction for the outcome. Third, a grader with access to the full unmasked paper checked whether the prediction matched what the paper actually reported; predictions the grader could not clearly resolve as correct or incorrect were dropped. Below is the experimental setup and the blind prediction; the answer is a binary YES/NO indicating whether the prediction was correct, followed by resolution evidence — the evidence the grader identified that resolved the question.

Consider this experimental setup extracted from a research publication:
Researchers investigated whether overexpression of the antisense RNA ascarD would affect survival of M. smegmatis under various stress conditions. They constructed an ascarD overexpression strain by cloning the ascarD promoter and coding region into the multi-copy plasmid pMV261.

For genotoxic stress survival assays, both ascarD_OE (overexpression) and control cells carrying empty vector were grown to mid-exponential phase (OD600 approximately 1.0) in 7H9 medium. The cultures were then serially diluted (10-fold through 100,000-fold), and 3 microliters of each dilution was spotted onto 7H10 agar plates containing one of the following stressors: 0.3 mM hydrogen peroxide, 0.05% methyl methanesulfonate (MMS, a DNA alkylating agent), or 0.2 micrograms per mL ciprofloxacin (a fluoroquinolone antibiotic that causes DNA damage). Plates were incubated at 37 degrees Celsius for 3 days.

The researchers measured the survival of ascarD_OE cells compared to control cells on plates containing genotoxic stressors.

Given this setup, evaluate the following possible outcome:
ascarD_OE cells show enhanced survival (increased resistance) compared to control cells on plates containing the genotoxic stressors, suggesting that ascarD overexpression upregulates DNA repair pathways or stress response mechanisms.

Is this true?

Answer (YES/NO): NO